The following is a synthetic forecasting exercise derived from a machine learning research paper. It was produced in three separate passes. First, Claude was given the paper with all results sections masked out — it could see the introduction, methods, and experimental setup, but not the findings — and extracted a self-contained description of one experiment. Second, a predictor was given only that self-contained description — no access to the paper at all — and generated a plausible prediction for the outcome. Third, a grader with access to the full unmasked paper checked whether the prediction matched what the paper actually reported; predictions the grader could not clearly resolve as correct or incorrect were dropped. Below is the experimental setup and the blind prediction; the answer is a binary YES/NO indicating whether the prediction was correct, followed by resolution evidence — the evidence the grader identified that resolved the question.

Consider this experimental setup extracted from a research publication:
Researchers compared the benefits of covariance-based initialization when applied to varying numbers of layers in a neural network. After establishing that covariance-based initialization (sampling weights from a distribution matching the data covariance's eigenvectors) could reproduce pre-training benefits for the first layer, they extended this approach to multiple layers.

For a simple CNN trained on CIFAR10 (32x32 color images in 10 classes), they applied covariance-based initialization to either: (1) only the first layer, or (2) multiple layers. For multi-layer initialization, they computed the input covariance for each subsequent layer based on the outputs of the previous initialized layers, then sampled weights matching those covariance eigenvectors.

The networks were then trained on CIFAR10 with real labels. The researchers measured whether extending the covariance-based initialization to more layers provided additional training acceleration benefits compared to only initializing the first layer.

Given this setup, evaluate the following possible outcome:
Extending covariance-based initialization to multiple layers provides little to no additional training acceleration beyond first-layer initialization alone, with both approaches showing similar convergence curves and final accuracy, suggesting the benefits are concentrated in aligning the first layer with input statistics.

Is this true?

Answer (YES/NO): NO